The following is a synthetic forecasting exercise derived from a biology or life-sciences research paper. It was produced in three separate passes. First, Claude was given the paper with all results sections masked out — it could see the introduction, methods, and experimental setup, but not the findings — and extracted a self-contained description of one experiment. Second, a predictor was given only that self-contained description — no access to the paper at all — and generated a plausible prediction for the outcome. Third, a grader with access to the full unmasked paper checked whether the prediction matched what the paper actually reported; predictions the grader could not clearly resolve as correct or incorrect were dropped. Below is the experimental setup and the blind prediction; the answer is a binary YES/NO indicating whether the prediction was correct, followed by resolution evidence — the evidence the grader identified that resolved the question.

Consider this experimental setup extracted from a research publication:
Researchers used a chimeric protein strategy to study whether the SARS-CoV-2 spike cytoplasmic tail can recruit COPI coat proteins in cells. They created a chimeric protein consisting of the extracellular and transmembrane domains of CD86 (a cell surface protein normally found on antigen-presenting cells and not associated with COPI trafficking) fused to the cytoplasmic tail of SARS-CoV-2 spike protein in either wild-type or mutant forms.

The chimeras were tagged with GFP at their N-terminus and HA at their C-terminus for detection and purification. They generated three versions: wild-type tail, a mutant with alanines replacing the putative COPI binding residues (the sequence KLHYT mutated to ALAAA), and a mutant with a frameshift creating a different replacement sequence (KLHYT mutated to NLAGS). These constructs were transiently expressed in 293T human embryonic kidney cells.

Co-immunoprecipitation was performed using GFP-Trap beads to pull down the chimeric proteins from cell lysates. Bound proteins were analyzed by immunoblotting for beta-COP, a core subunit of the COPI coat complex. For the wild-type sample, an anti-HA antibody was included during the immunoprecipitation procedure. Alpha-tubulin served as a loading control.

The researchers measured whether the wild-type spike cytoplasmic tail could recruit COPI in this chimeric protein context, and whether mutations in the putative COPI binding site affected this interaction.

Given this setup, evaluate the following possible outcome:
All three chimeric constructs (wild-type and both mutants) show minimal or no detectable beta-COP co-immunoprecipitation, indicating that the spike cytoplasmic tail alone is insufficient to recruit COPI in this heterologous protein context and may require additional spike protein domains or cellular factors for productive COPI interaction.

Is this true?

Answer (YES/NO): NO